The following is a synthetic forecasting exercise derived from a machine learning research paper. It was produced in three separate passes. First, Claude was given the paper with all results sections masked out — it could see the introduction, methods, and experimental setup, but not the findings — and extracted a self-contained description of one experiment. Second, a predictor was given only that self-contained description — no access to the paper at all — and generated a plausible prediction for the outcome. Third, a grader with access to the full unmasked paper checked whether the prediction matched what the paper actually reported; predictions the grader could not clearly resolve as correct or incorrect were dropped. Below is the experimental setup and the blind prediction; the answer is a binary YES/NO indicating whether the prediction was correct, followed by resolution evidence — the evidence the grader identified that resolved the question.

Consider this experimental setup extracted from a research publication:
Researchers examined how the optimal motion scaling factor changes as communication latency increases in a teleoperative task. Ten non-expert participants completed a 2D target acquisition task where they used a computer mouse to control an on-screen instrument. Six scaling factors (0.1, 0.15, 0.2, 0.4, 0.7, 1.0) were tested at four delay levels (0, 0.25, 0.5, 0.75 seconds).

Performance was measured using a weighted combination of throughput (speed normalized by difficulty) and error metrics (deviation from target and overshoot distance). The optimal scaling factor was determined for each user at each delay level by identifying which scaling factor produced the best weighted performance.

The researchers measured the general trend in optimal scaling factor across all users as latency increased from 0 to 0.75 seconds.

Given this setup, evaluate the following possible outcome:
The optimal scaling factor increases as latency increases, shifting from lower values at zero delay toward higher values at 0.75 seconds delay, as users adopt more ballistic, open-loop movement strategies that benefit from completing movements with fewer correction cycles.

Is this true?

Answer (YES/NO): NO